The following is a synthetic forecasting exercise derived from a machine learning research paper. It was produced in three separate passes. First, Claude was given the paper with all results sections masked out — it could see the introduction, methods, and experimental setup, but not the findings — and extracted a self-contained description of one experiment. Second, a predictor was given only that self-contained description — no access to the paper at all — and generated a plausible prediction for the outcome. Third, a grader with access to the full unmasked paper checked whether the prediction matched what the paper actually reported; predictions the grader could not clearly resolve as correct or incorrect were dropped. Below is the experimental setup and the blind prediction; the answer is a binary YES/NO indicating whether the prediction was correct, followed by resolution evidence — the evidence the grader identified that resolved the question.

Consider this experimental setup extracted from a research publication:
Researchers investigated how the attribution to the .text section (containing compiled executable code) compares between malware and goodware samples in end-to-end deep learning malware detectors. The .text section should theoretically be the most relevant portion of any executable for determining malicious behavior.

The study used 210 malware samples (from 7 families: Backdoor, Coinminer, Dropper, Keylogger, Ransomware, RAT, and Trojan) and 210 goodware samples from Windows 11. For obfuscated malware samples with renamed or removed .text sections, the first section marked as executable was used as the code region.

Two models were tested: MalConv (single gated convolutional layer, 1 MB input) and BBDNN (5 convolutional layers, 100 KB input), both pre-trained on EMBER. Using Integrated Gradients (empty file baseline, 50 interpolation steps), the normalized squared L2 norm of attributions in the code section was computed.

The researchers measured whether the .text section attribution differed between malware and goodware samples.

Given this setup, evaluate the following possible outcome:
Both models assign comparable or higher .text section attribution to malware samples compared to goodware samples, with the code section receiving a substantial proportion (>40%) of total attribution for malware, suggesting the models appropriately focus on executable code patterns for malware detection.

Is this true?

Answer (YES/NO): NO